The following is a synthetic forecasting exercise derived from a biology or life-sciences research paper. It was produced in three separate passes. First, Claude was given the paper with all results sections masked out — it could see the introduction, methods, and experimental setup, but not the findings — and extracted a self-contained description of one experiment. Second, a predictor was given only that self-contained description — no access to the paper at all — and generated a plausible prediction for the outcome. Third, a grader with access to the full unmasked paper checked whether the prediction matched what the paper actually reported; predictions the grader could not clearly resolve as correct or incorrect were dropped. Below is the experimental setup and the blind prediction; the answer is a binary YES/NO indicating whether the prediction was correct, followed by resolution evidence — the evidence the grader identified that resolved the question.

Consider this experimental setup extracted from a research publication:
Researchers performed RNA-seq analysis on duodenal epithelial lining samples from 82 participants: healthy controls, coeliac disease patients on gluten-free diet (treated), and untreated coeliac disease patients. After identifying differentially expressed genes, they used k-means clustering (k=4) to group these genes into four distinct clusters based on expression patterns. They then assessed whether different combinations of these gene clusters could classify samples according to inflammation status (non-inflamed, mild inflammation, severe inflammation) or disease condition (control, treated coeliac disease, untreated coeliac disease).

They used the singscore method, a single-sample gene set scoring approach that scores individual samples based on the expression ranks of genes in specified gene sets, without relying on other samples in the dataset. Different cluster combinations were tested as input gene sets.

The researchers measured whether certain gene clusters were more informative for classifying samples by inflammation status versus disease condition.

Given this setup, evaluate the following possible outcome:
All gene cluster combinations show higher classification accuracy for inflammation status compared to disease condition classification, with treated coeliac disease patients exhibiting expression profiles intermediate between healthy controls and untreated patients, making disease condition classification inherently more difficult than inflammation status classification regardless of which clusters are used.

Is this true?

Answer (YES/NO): NO